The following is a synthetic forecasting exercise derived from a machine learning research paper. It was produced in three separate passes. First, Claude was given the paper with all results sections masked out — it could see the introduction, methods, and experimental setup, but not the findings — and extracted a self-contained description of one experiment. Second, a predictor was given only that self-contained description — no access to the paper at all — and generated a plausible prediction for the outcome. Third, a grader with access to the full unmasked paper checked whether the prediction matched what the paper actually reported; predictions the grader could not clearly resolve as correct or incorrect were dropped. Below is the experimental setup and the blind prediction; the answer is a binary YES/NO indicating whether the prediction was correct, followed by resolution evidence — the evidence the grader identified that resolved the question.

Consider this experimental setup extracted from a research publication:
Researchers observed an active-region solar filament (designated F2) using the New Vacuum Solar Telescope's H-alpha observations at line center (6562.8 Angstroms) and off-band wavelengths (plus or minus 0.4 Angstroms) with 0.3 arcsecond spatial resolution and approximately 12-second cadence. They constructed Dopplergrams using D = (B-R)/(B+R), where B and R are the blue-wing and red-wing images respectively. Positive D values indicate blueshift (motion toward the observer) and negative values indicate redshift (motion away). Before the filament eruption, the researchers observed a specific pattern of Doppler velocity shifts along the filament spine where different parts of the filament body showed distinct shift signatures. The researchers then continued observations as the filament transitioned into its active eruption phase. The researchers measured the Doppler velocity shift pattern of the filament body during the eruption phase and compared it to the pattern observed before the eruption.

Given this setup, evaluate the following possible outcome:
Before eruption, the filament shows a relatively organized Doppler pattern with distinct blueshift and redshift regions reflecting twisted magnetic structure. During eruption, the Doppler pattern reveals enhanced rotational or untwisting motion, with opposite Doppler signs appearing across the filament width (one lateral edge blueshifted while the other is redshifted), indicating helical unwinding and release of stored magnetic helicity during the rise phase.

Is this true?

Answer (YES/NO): NO